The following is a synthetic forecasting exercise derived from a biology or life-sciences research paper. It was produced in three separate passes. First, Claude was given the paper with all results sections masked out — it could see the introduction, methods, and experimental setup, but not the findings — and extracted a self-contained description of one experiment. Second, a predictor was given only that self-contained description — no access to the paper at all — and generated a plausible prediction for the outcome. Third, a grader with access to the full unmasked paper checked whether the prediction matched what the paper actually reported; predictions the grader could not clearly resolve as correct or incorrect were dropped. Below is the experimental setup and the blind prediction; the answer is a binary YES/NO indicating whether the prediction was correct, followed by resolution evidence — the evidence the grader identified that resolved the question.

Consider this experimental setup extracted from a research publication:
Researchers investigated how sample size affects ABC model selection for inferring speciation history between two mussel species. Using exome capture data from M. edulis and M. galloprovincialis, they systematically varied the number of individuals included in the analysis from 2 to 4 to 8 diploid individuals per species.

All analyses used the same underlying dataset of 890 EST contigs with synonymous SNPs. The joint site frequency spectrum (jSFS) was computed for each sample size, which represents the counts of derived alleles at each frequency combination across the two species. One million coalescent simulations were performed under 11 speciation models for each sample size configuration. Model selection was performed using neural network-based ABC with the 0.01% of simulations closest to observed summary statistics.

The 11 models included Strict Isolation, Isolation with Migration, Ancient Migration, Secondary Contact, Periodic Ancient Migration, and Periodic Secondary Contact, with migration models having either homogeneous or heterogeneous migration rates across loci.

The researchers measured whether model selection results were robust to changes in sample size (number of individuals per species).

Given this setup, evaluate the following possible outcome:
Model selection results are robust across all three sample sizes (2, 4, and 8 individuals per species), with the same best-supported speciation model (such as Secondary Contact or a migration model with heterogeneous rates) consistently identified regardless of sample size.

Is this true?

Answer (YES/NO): YES